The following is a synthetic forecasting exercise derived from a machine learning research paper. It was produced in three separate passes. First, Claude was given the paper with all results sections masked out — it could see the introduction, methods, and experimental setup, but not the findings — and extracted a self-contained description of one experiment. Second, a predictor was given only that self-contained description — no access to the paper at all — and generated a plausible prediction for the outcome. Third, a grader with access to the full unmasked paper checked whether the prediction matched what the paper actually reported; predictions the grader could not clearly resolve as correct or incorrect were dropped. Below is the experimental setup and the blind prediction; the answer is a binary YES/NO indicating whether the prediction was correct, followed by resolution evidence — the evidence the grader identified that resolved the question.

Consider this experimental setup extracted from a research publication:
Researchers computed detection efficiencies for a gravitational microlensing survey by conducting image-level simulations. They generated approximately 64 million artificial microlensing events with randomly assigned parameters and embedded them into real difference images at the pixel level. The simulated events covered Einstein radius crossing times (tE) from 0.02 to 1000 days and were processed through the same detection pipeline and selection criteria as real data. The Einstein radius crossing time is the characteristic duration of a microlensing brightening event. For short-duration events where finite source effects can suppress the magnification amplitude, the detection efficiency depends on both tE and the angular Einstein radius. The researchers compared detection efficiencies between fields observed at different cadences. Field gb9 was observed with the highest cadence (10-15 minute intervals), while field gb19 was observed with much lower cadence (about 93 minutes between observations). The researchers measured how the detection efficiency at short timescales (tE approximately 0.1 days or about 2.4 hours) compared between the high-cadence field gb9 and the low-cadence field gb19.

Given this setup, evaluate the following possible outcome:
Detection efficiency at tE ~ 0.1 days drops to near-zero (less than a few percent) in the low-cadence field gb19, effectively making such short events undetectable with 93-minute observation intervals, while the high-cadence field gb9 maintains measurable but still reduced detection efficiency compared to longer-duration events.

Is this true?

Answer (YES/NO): NO